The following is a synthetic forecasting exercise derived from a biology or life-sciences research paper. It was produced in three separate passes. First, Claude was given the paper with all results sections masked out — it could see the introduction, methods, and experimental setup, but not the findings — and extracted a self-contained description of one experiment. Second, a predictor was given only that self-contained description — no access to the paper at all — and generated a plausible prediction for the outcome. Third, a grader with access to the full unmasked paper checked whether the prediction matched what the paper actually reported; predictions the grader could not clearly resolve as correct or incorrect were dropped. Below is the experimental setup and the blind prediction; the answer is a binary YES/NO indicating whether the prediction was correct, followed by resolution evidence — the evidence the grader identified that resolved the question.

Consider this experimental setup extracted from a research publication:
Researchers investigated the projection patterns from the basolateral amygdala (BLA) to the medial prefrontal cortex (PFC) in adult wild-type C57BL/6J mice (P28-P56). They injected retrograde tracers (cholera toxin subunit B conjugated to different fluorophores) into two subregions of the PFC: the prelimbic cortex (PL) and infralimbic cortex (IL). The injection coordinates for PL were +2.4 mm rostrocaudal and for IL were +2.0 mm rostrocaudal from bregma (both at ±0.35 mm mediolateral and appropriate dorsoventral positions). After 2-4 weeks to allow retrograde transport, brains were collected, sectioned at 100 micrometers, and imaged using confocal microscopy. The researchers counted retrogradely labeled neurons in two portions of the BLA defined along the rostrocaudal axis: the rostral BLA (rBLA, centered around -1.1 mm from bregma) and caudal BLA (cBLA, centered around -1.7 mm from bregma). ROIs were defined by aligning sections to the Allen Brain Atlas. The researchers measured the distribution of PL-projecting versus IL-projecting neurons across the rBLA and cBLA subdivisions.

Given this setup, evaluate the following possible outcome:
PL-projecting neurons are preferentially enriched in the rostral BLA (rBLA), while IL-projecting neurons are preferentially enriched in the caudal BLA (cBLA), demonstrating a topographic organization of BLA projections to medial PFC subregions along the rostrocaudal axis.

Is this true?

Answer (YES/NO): YES